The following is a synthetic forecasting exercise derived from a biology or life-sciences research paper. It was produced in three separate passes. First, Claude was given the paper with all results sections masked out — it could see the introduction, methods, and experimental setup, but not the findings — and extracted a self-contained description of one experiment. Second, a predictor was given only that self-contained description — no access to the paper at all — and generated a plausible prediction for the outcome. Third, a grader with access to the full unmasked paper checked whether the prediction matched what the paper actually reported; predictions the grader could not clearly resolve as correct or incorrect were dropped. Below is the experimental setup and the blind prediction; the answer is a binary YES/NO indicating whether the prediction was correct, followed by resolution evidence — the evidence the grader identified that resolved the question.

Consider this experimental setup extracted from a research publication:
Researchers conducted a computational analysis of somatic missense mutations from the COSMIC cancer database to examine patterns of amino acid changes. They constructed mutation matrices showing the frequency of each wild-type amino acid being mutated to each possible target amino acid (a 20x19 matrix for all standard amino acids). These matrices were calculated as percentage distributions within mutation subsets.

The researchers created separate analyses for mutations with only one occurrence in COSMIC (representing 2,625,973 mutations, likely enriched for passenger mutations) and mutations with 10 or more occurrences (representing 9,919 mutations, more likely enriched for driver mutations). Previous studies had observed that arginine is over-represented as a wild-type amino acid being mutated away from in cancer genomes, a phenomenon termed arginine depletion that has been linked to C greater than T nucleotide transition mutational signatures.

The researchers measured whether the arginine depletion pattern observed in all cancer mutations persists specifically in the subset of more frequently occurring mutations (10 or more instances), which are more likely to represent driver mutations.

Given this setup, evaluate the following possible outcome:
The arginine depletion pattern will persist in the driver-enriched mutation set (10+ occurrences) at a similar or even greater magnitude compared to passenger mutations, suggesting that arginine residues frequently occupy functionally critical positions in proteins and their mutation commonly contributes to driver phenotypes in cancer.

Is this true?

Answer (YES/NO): YES